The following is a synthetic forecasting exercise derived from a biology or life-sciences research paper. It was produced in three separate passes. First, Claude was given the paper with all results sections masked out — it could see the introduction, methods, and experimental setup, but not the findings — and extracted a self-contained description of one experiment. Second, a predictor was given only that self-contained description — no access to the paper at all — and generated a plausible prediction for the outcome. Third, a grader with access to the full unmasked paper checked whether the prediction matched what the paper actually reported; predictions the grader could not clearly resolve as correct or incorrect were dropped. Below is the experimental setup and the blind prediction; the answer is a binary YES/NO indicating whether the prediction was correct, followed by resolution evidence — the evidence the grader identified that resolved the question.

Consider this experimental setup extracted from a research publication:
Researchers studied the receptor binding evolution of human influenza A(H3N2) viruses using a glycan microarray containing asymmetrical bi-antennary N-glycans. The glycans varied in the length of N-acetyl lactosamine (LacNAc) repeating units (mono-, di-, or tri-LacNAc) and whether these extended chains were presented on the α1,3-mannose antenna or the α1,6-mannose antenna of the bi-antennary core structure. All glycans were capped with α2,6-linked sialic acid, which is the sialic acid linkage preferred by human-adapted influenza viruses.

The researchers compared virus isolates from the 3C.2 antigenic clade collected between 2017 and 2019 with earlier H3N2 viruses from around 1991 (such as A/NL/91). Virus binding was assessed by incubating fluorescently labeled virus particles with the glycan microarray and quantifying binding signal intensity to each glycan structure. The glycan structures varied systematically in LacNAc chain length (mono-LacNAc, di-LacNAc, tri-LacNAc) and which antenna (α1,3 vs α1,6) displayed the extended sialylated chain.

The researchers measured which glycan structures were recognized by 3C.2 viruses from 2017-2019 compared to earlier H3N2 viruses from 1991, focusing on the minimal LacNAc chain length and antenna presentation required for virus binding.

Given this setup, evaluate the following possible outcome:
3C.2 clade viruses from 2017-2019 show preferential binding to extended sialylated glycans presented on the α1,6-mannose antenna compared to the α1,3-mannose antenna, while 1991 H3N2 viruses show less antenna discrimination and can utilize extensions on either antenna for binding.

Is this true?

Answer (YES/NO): NO